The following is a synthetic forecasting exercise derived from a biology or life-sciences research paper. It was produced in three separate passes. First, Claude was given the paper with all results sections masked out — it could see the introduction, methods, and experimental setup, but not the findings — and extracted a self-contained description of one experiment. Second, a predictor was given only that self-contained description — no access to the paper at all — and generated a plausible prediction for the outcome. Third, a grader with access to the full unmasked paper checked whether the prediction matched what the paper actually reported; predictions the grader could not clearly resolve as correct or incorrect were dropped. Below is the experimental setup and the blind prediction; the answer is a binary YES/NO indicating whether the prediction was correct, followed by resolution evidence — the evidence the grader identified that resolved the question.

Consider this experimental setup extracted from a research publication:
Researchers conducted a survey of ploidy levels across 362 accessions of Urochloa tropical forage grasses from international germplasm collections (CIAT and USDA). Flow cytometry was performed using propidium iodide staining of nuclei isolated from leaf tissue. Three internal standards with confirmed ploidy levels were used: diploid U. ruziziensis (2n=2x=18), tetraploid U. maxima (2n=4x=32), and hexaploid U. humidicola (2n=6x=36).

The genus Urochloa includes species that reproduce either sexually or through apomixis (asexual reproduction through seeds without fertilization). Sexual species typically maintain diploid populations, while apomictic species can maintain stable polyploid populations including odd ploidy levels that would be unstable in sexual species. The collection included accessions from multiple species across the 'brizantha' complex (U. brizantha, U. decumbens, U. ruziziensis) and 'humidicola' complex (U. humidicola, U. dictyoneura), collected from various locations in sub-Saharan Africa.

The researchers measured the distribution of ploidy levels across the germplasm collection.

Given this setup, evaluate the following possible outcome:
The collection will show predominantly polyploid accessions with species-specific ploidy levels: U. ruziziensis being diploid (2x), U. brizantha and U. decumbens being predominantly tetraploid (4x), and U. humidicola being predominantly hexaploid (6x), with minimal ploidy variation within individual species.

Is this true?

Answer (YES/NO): NO